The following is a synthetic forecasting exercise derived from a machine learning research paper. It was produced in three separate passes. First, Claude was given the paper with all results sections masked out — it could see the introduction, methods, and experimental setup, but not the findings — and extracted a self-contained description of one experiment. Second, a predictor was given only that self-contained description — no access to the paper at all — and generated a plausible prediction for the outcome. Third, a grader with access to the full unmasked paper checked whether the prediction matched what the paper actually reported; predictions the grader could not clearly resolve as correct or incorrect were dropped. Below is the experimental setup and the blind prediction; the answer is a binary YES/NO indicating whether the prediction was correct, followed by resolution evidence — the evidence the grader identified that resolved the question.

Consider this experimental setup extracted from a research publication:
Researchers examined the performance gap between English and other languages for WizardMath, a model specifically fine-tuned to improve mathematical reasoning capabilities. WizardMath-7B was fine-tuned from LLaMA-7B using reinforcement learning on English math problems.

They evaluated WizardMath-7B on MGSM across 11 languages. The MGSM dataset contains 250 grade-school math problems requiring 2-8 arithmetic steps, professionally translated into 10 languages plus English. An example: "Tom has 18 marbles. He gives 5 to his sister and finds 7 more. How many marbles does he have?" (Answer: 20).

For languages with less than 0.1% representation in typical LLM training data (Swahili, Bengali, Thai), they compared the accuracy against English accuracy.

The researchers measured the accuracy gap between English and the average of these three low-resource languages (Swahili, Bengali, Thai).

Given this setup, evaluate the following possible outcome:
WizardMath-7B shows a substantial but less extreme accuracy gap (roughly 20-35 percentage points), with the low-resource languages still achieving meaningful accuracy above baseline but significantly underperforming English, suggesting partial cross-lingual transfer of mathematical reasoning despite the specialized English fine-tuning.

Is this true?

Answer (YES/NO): NO